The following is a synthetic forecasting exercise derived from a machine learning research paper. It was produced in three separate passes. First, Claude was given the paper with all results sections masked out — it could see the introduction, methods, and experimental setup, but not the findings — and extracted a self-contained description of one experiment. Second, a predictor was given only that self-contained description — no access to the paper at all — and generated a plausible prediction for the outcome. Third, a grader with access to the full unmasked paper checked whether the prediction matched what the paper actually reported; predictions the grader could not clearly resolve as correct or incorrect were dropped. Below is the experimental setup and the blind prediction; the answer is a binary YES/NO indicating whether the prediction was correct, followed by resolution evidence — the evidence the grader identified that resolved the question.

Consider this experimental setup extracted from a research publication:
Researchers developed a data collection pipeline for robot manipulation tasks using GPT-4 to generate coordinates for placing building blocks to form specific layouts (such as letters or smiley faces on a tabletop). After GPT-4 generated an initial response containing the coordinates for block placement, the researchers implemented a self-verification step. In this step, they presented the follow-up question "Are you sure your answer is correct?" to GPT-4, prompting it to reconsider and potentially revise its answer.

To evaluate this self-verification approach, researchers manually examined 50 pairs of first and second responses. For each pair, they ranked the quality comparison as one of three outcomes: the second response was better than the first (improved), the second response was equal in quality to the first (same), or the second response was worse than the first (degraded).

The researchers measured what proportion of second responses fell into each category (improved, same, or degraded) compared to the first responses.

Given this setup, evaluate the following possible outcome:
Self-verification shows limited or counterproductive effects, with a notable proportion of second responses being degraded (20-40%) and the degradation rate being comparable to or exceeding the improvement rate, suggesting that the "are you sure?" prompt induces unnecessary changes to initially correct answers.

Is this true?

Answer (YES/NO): NO